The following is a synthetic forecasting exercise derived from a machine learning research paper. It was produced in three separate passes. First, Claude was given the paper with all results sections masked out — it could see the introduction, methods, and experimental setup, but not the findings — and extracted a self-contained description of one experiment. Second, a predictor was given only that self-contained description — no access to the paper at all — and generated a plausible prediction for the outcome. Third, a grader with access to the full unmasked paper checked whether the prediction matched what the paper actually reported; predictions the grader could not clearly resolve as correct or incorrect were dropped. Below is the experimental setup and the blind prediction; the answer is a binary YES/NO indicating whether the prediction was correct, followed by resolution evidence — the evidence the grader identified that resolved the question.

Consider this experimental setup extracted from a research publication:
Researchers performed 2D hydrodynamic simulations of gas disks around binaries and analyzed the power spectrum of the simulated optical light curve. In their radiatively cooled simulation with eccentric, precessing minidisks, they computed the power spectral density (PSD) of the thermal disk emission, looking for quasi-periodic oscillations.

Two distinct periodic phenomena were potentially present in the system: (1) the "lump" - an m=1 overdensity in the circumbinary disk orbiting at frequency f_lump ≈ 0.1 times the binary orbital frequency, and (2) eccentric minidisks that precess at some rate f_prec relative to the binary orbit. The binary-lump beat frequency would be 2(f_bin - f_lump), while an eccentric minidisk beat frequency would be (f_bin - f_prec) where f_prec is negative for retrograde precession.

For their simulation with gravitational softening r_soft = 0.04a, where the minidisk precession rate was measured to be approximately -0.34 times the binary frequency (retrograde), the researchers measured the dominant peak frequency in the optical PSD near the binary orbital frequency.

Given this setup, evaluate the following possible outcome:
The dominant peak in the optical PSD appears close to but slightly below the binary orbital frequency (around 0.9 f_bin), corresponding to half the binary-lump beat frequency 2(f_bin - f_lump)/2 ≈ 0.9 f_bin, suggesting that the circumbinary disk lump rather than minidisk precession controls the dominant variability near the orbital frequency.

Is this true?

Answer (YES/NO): NO